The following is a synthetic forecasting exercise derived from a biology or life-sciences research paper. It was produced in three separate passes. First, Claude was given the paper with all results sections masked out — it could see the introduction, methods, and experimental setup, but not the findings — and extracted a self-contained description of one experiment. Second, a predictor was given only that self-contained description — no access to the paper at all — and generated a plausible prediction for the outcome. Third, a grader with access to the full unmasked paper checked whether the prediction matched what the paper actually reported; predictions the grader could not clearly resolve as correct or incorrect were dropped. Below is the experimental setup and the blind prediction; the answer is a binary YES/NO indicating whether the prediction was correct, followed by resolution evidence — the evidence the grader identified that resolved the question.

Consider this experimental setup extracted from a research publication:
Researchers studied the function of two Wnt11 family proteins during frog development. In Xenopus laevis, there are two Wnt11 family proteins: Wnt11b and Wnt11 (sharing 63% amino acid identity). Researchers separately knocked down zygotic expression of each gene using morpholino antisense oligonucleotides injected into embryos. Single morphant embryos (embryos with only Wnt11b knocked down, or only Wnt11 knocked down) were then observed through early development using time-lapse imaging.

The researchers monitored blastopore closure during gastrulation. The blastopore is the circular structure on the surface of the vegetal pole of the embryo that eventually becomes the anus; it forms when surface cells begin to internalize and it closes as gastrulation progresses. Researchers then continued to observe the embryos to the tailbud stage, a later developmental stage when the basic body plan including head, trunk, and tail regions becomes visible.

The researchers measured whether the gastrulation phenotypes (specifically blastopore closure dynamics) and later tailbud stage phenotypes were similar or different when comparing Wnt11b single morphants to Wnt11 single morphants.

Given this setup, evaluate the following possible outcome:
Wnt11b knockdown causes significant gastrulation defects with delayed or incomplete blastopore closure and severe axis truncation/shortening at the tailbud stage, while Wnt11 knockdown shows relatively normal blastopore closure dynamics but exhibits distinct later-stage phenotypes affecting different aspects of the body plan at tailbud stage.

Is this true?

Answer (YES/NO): NO